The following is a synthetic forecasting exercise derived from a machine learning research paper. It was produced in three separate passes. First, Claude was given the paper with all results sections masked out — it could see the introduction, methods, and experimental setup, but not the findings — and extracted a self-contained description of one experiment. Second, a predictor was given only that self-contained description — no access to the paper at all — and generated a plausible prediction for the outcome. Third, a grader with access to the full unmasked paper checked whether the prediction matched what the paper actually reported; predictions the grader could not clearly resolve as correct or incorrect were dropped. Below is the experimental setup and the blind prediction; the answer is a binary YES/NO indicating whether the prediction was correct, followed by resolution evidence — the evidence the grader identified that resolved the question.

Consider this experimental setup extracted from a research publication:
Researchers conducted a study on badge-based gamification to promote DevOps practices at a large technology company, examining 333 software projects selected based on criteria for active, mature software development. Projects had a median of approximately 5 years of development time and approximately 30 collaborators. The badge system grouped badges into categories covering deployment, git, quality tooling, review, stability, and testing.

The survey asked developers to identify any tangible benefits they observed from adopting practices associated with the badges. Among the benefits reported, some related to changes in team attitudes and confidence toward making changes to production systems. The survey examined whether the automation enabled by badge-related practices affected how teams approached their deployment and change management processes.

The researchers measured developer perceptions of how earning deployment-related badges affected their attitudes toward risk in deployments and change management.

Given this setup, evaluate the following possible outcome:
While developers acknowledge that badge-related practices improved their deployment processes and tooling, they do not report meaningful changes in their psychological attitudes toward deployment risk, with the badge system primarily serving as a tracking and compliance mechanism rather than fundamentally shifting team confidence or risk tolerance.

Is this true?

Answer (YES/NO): NO